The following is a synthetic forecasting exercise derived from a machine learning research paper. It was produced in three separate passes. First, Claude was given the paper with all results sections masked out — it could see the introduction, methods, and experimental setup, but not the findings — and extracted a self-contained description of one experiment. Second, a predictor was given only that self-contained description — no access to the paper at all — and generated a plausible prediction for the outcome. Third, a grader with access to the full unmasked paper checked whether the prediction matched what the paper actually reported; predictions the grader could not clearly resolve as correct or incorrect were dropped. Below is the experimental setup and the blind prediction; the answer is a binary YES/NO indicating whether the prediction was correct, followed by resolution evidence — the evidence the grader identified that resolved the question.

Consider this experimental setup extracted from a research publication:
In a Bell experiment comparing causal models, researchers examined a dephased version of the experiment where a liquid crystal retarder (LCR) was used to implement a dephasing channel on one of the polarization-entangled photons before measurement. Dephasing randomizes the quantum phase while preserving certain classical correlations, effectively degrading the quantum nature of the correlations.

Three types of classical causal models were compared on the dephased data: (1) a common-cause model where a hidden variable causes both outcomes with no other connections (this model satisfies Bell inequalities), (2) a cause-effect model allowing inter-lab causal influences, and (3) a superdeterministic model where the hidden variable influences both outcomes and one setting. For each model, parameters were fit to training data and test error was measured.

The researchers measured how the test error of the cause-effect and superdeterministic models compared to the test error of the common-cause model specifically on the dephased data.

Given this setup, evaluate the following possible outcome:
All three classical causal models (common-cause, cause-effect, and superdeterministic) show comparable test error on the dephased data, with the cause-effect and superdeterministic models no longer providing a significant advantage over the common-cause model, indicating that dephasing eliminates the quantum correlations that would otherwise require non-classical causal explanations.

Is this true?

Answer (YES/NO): NO